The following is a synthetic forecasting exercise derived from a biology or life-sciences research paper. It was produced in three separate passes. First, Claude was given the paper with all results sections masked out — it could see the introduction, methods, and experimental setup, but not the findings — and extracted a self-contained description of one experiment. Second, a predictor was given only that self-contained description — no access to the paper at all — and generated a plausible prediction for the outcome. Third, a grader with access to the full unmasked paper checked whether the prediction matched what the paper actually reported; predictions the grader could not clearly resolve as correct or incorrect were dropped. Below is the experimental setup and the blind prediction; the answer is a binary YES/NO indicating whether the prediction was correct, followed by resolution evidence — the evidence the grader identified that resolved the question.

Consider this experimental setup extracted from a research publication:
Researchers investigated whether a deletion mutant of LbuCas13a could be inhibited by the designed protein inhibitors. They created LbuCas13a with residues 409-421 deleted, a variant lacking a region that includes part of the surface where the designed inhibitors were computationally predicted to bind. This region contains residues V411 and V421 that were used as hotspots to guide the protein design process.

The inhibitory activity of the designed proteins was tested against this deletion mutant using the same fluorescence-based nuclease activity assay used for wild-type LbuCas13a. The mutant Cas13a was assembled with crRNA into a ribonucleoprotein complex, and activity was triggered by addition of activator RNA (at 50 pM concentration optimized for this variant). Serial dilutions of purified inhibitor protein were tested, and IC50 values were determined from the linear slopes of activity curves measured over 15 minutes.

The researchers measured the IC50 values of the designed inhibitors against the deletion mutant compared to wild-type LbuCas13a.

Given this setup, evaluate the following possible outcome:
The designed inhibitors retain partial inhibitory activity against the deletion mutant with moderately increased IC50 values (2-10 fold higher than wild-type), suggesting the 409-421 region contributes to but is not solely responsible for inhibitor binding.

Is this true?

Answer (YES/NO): NO